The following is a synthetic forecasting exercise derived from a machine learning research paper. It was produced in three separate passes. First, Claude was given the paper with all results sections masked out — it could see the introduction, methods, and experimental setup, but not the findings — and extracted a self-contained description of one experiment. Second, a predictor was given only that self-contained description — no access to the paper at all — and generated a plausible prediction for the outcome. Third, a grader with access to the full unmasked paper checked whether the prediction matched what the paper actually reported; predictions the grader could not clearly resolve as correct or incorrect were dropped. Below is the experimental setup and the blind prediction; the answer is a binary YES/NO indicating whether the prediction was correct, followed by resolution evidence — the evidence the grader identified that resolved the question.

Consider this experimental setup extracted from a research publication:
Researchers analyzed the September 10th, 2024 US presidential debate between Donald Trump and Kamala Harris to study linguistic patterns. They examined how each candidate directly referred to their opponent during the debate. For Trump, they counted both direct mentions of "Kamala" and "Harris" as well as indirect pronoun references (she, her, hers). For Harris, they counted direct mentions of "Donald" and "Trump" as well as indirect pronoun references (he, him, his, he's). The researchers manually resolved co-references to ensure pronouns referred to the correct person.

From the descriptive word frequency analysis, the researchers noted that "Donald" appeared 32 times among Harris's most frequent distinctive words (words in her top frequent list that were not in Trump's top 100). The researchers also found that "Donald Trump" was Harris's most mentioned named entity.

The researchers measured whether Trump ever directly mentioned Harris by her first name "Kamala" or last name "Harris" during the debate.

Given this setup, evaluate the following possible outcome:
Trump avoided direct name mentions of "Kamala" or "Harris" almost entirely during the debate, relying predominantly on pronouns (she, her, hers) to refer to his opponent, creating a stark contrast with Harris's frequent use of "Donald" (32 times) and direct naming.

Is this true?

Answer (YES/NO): NO